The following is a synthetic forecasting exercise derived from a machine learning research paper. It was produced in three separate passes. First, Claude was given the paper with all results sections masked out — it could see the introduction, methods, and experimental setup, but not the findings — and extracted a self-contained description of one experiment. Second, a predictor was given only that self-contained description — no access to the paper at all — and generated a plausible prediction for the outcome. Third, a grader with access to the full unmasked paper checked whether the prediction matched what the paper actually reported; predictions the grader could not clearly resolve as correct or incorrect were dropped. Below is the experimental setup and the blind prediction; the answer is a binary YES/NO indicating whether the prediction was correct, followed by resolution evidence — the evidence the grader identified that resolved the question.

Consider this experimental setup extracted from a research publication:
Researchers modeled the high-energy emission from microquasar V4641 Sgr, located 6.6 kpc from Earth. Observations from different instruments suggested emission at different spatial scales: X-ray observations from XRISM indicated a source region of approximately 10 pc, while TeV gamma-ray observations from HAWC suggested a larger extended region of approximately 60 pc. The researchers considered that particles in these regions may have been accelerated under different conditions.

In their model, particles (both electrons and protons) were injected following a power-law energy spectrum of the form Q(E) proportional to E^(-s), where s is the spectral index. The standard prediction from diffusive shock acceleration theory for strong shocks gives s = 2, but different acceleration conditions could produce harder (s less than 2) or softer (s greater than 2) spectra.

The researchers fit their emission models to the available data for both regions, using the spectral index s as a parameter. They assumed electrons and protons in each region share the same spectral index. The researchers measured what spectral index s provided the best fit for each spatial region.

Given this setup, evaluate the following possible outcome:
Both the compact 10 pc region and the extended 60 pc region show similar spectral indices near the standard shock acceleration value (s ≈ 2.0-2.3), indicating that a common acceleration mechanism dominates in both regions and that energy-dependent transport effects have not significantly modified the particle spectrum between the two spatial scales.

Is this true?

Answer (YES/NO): NO